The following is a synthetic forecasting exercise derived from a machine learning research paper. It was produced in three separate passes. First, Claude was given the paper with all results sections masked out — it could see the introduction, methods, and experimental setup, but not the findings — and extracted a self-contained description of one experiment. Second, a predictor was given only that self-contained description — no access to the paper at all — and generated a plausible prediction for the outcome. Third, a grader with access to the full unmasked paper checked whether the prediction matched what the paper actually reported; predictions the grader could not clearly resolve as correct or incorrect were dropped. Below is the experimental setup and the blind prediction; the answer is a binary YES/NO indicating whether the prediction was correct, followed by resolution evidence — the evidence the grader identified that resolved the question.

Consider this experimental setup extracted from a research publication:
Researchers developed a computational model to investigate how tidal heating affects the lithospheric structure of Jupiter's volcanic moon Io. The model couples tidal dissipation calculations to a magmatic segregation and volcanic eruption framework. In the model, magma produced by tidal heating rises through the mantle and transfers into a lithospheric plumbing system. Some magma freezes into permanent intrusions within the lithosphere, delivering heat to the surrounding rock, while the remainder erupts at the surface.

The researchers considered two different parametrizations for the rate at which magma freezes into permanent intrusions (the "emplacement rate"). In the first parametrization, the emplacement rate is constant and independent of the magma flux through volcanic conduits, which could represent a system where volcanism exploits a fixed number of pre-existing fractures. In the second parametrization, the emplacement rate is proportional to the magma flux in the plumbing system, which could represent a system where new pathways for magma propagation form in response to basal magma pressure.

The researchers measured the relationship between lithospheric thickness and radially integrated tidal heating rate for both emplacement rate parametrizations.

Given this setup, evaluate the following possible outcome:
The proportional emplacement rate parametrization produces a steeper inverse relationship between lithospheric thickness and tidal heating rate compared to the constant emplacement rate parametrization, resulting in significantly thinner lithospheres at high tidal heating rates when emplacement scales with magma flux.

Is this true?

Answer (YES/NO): NO